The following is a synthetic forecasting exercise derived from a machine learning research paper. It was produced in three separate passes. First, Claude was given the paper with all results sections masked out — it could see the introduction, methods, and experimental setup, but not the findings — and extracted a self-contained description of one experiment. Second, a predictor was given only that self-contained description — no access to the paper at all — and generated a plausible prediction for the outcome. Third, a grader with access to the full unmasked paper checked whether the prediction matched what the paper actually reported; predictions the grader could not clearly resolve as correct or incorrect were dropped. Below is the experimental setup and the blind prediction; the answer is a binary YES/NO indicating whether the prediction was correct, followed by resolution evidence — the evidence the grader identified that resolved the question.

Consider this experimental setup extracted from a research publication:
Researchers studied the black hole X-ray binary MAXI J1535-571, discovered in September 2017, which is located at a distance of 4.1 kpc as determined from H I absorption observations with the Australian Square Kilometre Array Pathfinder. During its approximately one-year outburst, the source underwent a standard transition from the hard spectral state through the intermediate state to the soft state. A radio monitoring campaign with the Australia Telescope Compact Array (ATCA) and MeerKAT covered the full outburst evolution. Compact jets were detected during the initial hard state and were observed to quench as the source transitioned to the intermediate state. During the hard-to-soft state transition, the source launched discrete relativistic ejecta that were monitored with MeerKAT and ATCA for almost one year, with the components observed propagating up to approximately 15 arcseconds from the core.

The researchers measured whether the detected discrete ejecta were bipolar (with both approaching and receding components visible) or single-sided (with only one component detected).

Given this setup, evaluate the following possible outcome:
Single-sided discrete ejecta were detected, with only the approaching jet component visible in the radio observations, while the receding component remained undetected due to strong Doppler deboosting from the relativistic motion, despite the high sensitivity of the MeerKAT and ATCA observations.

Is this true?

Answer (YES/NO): YES